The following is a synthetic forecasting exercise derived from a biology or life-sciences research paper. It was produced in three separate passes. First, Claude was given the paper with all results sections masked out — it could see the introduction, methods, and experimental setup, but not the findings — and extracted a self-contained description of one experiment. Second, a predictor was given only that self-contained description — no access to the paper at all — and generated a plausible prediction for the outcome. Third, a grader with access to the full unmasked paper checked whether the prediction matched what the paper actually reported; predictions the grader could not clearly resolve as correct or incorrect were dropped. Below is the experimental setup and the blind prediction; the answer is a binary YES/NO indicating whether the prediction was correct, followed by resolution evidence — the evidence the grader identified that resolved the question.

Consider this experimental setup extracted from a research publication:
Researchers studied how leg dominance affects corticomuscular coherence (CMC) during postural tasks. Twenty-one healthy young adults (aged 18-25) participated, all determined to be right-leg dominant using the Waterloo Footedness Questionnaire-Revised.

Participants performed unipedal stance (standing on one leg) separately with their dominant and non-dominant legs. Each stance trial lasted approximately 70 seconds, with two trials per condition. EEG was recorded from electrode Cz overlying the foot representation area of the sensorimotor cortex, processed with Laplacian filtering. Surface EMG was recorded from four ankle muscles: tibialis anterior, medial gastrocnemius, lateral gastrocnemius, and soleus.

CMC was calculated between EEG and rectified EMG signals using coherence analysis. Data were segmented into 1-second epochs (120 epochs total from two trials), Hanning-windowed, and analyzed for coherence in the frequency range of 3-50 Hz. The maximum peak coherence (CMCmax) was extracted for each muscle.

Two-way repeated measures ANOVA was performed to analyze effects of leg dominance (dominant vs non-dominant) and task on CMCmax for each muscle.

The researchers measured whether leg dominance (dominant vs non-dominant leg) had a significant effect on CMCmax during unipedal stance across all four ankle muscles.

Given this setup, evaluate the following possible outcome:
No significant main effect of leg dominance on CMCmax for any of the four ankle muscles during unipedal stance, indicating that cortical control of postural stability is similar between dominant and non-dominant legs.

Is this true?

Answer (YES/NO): YES